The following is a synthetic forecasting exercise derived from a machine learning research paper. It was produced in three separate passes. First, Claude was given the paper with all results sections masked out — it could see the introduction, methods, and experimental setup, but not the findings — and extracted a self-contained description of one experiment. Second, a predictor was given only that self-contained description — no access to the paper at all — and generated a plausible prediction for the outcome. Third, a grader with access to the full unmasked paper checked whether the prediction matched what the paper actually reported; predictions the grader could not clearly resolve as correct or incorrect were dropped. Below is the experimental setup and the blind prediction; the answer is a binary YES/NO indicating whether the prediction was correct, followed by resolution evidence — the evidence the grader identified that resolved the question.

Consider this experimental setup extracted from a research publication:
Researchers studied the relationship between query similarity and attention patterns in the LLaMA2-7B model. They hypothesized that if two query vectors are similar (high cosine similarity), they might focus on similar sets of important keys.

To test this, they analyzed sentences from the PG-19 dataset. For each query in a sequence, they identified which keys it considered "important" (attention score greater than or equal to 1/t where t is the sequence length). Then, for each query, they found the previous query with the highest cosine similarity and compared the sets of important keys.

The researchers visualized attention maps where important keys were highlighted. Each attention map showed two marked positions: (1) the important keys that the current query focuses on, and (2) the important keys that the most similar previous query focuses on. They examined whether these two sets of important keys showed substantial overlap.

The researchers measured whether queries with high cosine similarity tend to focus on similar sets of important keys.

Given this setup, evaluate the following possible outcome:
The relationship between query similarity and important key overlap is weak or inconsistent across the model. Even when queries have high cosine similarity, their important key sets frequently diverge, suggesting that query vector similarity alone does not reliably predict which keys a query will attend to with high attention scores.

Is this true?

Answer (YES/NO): NO